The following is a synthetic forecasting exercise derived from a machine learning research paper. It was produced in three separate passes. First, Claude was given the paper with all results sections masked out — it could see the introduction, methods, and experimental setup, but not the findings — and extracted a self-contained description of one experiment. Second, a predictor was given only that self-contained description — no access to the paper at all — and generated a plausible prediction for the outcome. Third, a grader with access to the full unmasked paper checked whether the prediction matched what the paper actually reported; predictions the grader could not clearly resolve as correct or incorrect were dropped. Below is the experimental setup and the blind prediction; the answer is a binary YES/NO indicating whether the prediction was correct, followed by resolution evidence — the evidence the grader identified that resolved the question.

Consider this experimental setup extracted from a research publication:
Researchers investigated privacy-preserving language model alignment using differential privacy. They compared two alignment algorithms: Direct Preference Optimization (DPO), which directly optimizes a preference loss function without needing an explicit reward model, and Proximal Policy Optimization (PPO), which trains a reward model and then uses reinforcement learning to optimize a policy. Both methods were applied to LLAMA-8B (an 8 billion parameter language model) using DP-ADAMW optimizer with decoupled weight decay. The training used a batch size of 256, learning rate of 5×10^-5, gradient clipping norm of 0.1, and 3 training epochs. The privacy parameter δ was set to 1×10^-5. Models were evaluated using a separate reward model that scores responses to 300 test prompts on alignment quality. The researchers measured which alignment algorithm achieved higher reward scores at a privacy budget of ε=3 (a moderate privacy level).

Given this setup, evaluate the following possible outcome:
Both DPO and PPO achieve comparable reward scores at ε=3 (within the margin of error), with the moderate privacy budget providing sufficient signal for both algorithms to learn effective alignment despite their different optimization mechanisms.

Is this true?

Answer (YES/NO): NO